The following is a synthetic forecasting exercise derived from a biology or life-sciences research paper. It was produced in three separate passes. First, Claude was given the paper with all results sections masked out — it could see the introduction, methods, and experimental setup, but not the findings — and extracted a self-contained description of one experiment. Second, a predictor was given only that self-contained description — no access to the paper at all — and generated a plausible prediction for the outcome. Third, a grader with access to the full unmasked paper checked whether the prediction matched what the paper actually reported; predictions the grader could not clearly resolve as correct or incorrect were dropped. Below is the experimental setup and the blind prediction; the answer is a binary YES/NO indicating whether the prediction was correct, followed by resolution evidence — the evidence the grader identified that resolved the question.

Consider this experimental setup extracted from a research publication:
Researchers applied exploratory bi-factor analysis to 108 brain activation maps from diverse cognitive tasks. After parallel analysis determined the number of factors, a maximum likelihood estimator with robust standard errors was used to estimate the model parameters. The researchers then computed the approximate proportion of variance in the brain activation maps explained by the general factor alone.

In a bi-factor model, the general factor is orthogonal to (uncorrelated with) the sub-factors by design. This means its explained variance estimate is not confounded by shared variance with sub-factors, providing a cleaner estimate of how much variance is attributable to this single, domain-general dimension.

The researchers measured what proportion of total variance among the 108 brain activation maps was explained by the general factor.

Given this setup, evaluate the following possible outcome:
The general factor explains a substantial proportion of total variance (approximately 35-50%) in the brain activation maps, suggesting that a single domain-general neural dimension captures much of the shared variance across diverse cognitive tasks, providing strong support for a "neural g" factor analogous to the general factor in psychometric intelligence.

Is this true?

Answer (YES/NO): NO